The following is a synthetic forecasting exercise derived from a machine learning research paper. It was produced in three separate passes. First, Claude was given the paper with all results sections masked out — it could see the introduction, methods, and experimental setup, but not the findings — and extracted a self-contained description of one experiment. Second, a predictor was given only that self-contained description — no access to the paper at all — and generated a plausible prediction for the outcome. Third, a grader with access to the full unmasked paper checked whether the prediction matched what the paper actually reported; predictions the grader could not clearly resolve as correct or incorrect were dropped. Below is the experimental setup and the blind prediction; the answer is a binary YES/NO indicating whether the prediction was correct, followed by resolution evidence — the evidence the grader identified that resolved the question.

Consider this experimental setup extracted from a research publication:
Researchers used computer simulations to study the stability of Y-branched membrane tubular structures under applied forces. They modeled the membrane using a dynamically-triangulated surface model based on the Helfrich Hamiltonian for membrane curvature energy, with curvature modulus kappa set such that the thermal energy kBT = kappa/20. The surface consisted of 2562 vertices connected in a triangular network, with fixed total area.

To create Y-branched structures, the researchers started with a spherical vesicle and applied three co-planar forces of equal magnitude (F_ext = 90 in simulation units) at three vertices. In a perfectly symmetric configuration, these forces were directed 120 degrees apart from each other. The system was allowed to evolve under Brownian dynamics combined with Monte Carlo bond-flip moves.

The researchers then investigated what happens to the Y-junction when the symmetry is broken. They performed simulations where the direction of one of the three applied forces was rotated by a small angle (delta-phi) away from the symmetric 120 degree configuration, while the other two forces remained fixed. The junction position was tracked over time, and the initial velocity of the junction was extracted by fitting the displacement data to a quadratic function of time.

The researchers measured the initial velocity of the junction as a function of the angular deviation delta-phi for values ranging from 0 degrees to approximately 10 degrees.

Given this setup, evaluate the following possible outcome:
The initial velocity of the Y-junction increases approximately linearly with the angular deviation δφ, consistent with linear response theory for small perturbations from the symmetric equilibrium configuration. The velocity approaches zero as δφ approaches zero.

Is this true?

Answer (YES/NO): YES